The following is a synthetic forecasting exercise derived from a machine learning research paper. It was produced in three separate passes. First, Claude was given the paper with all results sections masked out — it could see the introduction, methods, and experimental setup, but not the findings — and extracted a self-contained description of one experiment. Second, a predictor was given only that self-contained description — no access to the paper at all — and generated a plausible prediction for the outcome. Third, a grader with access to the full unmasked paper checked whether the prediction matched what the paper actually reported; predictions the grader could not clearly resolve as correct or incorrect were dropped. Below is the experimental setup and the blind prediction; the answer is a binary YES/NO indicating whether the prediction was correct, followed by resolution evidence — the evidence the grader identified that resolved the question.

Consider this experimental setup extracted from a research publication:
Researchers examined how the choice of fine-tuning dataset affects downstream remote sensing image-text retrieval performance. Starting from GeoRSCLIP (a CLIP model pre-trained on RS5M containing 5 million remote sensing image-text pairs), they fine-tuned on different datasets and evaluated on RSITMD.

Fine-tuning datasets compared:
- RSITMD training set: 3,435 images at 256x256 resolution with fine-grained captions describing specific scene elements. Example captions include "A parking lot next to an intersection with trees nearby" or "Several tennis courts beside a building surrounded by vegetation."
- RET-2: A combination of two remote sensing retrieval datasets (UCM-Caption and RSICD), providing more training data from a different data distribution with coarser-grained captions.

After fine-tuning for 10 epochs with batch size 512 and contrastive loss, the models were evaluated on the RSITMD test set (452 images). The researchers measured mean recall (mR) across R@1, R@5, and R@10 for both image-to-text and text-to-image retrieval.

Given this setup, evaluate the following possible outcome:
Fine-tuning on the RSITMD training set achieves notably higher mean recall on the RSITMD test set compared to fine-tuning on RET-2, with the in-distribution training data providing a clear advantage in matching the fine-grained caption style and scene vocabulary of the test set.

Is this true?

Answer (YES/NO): NO